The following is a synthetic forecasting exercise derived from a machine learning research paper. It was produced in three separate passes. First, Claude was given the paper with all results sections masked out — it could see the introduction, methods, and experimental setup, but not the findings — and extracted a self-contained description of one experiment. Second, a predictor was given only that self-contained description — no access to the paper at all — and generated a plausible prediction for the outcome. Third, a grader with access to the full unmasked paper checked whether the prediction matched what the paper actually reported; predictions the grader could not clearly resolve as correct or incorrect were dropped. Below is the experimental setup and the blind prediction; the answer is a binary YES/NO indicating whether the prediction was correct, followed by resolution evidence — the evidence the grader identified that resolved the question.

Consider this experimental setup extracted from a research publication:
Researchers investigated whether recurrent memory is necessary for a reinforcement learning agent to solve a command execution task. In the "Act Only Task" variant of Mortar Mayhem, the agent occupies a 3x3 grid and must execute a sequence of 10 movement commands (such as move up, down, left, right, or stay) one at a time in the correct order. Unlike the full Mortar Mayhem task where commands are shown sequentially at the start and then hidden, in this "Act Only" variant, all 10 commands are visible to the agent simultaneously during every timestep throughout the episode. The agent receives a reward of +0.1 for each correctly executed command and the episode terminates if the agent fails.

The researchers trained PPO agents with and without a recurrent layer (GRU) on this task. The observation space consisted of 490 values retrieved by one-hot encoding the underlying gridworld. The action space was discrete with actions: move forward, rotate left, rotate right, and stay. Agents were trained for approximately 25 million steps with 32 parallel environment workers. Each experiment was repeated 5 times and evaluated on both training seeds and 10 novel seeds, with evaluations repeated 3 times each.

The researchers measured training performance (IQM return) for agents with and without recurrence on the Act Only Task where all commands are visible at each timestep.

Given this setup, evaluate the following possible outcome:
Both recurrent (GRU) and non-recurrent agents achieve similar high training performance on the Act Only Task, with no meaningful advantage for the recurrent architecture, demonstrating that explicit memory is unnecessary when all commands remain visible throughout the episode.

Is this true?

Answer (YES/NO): NO